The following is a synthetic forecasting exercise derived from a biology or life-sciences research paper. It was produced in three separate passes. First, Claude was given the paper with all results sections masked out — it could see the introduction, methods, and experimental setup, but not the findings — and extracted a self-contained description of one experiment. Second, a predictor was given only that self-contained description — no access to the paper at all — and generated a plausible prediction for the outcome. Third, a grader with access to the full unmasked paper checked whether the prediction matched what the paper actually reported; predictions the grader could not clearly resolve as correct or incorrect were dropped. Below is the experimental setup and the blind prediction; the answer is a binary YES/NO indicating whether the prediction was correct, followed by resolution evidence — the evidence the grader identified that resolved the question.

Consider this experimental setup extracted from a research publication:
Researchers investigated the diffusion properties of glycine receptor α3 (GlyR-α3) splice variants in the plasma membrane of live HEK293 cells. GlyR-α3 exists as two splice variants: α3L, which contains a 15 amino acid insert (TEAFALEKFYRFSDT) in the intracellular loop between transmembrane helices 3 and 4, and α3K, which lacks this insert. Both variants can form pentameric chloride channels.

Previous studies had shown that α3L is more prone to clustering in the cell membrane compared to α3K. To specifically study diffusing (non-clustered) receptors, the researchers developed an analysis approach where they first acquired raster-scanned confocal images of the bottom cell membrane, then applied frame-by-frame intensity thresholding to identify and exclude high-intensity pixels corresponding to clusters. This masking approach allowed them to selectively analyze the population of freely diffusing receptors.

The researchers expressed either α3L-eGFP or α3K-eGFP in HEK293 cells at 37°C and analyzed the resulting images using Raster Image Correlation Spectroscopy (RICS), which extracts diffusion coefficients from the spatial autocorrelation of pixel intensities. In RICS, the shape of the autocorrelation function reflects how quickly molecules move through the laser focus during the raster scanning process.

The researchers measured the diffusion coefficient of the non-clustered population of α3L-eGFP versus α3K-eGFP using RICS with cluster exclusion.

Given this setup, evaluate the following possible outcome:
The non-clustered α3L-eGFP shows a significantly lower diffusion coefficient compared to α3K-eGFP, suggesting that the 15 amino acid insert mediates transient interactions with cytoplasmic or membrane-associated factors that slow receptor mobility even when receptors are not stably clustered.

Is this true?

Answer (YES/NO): NO